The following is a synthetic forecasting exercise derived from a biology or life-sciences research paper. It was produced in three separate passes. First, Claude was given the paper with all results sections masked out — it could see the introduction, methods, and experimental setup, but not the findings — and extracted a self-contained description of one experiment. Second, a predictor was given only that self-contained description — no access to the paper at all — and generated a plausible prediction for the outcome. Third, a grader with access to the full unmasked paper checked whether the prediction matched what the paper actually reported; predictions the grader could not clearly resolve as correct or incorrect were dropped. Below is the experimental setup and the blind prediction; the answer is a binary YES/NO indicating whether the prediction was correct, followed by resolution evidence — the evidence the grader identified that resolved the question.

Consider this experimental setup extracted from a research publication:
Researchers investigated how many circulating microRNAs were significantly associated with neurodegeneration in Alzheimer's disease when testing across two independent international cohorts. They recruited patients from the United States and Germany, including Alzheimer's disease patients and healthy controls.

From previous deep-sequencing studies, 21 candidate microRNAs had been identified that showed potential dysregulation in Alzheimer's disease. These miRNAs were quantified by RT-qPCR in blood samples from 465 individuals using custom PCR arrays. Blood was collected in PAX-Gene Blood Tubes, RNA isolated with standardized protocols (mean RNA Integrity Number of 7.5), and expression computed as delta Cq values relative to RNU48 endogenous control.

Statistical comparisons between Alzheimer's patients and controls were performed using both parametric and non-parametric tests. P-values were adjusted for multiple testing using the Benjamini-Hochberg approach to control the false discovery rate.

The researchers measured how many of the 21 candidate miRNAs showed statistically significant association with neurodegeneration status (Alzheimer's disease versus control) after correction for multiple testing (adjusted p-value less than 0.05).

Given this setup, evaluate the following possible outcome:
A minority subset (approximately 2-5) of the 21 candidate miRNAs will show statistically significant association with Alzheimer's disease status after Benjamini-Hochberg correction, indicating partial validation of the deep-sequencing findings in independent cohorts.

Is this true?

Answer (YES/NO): NO